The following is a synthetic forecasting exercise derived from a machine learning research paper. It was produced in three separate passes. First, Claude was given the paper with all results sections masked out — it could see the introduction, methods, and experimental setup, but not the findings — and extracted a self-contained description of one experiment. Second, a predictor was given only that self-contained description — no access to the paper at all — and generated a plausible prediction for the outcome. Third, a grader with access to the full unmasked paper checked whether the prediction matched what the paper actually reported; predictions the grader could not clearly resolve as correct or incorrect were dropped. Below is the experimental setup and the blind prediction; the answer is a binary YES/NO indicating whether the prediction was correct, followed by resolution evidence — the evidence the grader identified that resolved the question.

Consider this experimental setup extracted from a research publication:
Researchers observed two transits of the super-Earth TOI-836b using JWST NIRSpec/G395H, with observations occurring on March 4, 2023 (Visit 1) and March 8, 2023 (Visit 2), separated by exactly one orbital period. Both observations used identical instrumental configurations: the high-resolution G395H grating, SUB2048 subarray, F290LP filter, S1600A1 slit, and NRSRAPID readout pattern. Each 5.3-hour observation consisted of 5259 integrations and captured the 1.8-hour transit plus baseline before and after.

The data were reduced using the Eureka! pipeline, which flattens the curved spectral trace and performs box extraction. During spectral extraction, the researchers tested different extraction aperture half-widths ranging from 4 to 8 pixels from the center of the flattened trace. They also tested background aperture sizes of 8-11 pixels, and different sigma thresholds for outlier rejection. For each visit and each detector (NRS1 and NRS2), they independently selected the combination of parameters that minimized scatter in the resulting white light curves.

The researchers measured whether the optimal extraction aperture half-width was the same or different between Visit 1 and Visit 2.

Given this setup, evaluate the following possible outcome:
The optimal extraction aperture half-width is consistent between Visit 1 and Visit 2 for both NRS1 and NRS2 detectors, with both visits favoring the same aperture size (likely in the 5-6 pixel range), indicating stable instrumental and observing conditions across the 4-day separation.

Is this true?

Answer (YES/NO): NO